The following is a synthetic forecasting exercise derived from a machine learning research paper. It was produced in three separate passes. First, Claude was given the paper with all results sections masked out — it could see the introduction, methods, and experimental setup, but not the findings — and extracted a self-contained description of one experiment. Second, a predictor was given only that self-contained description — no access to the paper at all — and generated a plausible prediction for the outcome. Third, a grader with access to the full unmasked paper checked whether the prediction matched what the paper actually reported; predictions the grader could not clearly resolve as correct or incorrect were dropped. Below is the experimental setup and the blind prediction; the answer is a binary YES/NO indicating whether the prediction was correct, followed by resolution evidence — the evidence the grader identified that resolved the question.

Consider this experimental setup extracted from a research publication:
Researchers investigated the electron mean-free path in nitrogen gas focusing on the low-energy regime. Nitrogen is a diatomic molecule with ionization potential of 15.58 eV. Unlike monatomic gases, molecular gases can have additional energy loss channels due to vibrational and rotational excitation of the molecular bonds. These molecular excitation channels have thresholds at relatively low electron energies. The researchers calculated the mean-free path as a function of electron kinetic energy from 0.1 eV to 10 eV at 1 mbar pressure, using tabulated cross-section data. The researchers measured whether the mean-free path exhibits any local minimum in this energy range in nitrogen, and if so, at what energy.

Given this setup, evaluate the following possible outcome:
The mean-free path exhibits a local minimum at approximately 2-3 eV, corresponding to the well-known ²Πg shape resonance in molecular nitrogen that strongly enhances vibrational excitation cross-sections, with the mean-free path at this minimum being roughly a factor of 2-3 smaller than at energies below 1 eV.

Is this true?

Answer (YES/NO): YES